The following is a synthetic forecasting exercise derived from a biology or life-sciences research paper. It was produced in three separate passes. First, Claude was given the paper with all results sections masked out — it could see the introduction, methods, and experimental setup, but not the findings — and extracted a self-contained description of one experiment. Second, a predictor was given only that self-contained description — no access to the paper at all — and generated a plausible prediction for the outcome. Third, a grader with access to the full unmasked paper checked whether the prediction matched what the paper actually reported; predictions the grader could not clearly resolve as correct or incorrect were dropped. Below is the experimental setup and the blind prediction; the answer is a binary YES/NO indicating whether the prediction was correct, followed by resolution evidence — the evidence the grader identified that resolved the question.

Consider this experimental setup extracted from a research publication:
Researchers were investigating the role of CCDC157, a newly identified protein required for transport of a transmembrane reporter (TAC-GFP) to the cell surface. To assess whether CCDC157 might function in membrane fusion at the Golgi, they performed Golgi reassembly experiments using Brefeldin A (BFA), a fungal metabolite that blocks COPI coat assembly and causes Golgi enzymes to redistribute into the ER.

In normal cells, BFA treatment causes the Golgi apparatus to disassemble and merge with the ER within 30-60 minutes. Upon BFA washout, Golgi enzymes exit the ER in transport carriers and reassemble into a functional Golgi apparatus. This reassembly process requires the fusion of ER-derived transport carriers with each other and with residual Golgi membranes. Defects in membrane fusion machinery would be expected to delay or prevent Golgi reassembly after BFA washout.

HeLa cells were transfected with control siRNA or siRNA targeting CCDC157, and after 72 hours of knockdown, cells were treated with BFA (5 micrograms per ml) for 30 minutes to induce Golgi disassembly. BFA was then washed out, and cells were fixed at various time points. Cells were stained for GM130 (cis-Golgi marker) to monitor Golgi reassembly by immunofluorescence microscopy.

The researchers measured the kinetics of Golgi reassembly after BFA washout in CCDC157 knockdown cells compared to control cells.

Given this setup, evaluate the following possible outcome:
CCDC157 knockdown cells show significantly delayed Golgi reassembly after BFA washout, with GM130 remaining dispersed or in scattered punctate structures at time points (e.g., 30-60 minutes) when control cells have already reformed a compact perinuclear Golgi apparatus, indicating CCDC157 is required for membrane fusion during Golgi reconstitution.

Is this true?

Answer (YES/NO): YES